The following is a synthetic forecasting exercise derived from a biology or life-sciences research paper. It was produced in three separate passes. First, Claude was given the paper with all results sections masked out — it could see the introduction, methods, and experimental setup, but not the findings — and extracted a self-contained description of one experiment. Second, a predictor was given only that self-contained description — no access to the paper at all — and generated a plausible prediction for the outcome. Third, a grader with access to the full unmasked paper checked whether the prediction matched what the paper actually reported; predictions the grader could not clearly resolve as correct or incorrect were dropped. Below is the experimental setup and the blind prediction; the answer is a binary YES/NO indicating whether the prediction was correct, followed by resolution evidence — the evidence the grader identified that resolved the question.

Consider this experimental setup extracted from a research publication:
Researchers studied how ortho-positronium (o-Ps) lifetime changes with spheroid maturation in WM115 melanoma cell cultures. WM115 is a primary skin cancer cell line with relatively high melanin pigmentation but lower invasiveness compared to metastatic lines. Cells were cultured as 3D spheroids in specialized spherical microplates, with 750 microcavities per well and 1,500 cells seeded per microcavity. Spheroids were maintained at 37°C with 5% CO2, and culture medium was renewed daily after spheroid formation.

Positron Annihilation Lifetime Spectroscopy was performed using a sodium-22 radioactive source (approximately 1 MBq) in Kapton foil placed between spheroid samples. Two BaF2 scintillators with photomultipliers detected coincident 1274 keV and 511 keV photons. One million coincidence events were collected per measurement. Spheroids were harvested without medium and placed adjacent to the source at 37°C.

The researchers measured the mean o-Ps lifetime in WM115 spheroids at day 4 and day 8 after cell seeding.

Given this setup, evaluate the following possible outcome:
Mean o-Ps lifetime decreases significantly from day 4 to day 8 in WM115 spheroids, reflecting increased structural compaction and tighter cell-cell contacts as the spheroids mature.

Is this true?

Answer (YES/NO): YES